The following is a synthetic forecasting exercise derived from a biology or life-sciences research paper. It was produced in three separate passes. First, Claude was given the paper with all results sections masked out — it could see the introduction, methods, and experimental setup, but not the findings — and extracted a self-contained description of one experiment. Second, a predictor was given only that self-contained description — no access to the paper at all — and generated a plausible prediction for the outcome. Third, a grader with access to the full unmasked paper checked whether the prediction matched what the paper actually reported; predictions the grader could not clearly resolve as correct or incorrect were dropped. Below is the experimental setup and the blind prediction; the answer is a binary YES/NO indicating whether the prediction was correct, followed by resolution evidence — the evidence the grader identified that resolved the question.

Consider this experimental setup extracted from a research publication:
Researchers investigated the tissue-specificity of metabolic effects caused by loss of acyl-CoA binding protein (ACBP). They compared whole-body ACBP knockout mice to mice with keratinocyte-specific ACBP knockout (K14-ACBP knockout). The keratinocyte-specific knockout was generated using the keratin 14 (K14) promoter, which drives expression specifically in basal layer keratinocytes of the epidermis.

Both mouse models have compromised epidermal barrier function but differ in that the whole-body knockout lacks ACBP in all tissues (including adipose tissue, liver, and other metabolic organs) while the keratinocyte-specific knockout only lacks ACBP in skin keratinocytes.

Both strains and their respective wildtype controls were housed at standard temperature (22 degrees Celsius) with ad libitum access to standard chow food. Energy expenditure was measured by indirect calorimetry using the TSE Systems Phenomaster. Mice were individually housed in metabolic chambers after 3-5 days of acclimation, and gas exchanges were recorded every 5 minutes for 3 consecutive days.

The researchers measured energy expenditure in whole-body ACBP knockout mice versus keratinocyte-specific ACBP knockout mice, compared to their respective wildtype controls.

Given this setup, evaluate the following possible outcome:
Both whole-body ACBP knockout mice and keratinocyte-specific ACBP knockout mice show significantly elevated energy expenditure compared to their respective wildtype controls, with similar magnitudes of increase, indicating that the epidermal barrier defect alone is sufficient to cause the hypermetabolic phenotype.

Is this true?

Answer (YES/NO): YES